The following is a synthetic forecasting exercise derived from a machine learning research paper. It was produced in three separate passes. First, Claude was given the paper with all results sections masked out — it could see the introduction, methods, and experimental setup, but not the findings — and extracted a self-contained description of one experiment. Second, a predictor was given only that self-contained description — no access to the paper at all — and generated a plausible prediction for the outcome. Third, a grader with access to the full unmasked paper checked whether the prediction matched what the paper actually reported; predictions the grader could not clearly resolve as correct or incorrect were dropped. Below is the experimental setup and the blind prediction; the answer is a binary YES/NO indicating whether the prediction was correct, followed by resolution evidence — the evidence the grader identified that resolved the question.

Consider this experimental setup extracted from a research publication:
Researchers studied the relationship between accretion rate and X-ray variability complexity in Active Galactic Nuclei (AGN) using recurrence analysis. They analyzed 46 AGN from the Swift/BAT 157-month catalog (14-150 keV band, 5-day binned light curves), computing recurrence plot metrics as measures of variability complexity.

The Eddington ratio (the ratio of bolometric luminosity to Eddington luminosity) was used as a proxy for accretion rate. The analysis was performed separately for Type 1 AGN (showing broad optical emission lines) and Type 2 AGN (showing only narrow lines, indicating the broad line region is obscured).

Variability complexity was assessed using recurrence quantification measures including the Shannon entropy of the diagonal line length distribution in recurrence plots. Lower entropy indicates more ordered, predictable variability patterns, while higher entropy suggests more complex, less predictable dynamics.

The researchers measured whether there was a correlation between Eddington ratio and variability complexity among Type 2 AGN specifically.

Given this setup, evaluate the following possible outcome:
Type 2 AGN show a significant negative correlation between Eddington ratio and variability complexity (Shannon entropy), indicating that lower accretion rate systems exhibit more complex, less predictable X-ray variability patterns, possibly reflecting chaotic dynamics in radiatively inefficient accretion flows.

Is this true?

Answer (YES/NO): NO